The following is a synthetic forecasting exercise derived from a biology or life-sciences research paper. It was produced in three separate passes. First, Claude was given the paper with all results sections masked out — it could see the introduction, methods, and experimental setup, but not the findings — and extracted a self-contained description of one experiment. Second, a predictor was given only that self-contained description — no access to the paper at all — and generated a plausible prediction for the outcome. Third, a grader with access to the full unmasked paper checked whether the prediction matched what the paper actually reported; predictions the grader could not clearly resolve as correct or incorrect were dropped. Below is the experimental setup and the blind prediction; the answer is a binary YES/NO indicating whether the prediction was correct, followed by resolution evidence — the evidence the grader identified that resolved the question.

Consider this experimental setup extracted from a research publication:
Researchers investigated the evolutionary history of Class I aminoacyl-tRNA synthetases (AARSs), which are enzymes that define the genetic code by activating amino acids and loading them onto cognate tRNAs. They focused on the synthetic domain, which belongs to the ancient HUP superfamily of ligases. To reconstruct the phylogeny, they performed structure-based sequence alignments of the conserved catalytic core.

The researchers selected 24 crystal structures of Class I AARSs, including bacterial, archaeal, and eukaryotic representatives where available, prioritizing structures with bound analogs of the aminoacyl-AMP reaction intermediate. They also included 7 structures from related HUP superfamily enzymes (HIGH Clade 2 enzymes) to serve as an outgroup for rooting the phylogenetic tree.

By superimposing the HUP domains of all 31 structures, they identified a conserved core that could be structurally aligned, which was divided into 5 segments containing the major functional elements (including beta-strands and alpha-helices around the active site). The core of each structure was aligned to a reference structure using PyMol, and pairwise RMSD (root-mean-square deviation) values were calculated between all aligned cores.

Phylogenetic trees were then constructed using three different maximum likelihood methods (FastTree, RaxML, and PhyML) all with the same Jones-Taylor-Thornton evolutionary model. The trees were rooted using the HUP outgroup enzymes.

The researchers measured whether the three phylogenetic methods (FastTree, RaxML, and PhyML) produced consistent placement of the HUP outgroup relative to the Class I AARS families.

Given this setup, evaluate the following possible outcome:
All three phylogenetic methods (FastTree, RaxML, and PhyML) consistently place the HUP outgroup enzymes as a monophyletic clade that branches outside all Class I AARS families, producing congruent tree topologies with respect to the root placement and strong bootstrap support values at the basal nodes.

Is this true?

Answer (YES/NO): NO